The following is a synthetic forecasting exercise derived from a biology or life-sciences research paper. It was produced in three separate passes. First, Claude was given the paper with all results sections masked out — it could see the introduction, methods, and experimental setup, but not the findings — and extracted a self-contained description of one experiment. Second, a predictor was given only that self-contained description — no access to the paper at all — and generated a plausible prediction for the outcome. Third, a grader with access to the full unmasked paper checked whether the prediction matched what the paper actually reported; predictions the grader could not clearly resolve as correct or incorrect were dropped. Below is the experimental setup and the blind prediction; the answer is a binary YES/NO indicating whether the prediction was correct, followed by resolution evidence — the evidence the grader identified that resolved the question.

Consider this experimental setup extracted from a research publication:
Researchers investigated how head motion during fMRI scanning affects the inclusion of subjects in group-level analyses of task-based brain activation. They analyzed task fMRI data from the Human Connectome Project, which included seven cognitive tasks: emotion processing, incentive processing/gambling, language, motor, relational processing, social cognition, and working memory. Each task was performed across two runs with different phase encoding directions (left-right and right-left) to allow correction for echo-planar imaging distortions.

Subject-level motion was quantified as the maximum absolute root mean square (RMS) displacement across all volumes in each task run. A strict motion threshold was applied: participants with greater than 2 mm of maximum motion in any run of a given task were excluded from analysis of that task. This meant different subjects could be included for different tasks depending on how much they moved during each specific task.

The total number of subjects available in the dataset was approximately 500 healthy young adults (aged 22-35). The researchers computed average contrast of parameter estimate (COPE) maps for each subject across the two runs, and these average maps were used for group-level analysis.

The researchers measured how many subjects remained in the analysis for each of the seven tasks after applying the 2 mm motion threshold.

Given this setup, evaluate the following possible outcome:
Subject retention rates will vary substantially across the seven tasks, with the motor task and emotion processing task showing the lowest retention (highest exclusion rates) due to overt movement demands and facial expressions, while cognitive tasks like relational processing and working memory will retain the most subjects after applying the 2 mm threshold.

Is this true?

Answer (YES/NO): NO